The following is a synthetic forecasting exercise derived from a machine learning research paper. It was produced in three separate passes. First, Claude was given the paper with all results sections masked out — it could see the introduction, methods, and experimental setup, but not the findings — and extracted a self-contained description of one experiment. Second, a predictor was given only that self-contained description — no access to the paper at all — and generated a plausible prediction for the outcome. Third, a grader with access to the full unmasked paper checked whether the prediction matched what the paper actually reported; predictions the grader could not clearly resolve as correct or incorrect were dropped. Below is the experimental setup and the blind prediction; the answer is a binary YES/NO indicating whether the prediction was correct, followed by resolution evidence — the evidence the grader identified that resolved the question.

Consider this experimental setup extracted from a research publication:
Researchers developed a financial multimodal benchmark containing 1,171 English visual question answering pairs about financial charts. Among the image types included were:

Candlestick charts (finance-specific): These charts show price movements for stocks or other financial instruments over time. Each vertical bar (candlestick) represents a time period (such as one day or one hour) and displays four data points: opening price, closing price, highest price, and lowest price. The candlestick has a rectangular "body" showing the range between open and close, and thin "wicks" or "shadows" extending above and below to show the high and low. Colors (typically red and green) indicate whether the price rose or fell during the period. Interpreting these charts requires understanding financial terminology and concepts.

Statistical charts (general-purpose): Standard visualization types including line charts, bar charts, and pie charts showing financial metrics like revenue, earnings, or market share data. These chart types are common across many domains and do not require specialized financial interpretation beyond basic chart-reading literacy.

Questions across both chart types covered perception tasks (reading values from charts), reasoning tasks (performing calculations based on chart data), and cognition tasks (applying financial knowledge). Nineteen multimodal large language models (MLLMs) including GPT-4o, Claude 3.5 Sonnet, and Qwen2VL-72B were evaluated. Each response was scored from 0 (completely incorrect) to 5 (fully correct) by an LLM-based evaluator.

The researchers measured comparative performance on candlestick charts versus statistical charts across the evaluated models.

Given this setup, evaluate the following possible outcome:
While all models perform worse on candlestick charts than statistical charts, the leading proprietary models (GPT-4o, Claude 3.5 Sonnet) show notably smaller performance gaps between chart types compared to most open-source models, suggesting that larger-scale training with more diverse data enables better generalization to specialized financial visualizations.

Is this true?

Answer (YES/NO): NO